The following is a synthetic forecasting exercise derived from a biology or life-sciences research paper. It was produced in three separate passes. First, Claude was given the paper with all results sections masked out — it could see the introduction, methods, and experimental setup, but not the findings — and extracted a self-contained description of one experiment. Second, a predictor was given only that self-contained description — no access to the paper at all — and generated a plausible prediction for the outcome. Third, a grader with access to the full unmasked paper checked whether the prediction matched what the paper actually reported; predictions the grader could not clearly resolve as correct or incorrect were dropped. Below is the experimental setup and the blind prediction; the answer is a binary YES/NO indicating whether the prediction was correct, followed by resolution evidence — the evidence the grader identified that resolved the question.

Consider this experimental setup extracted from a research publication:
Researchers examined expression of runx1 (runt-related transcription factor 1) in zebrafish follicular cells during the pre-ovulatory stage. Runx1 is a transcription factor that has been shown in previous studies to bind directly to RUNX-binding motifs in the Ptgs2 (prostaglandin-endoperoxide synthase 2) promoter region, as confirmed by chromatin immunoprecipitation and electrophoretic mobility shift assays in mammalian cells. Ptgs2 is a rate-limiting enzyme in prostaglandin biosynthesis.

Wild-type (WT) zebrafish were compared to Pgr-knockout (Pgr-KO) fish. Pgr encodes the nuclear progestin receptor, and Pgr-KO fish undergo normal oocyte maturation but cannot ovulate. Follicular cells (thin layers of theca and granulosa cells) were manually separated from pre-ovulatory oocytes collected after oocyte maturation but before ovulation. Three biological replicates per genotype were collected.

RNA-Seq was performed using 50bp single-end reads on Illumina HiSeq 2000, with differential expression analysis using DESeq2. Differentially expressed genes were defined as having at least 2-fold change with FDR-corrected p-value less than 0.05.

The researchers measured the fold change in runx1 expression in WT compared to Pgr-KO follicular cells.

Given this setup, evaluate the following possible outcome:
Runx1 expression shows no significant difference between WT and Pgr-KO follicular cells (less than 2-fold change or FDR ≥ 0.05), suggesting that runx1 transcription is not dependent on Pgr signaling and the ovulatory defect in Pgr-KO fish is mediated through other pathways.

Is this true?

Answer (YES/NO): NO